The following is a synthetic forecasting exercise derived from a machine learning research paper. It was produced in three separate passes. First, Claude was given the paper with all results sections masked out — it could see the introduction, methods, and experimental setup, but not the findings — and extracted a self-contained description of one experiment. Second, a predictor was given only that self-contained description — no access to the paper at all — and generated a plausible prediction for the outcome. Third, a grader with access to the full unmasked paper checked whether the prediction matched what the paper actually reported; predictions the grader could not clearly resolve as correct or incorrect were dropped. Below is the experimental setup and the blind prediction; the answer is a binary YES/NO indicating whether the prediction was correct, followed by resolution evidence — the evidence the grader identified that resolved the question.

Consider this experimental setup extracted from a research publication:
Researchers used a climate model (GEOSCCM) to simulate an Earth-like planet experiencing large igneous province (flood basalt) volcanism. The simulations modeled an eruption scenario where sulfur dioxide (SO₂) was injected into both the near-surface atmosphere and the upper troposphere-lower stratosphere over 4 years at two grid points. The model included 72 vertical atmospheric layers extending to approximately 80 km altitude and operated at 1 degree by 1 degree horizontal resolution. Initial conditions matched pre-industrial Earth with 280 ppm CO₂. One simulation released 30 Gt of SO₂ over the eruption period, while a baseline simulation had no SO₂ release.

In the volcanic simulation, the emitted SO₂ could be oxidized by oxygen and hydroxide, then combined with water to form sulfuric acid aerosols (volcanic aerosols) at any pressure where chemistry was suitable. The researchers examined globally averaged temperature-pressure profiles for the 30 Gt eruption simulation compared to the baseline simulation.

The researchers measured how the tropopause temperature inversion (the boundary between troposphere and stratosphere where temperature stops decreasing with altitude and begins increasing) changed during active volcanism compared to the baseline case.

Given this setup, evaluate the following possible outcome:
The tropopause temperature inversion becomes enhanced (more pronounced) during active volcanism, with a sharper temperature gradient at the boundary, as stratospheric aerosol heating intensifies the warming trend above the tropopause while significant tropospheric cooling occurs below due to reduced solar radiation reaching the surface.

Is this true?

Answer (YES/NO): NO